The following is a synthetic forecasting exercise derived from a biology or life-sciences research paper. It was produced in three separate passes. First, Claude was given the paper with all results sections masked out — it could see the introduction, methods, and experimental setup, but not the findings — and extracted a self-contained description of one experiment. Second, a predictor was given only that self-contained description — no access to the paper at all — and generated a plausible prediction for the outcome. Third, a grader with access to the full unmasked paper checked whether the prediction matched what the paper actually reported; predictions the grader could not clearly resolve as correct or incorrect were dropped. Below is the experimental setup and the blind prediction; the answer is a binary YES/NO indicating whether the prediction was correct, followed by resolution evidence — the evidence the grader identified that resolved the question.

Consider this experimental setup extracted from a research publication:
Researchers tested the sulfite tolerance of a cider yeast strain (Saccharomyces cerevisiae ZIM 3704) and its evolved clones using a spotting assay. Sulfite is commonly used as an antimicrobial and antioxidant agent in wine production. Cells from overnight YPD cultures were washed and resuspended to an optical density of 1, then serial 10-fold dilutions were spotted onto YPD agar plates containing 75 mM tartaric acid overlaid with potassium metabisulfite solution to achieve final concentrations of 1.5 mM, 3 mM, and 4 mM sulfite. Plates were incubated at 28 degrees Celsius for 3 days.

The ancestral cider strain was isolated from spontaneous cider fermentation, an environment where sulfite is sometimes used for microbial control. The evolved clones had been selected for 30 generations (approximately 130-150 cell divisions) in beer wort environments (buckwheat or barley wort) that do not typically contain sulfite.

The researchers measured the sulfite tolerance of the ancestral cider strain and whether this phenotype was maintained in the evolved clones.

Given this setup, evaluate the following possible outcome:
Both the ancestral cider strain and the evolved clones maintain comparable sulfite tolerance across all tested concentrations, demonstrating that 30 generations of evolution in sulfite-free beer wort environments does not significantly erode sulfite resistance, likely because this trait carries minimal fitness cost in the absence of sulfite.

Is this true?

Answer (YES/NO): NO